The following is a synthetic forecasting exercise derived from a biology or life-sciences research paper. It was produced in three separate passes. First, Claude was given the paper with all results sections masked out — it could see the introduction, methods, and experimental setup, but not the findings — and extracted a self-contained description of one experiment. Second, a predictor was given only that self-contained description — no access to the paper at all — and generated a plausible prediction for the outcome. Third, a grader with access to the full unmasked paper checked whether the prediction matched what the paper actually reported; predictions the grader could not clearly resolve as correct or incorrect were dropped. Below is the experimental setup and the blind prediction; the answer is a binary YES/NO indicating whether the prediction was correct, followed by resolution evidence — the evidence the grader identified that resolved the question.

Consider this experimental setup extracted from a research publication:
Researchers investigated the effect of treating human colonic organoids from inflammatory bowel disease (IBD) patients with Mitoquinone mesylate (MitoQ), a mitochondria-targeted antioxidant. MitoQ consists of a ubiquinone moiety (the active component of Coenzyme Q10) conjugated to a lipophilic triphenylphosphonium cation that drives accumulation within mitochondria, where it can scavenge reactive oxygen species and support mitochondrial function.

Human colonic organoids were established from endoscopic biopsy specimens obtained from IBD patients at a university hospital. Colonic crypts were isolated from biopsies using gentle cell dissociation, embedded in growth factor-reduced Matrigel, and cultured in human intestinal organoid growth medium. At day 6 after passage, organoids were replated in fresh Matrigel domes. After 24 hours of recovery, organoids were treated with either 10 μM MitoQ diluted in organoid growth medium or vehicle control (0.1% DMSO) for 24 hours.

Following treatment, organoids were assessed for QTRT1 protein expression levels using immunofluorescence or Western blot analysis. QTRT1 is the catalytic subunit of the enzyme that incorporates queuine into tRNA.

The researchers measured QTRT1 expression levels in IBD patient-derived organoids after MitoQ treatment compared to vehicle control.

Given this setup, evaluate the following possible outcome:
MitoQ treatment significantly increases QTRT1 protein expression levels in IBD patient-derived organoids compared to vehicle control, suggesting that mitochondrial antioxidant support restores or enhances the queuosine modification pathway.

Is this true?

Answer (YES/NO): YES